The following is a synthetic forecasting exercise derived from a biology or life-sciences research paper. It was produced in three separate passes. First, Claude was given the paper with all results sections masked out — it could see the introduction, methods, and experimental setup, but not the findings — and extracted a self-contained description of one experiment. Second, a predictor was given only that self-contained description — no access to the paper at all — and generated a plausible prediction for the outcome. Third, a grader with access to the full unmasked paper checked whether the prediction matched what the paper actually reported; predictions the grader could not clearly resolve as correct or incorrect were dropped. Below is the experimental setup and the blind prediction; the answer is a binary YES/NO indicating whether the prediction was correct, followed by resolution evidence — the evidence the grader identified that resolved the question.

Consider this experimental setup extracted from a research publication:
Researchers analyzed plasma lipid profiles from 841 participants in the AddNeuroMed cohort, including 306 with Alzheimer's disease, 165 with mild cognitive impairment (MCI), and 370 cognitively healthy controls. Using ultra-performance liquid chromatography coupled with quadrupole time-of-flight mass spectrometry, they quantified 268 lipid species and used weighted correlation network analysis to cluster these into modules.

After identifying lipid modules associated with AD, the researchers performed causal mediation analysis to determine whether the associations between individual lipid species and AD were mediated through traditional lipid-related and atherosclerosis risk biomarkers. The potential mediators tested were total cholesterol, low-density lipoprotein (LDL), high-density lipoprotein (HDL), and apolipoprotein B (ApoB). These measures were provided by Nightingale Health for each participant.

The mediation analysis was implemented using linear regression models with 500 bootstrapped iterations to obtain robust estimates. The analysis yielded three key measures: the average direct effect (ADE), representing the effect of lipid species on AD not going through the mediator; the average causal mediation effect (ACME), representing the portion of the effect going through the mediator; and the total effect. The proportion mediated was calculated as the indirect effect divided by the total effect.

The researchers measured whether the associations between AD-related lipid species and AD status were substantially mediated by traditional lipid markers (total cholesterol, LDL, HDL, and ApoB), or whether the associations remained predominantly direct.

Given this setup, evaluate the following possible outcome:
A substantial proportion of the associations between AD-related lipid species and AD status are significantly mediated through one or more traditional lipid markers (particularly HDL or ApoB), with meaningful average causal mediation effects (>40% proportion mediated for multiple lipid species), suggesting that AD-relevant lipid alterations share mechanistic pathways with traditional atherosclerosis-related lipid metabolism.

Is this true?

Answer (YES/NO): NO